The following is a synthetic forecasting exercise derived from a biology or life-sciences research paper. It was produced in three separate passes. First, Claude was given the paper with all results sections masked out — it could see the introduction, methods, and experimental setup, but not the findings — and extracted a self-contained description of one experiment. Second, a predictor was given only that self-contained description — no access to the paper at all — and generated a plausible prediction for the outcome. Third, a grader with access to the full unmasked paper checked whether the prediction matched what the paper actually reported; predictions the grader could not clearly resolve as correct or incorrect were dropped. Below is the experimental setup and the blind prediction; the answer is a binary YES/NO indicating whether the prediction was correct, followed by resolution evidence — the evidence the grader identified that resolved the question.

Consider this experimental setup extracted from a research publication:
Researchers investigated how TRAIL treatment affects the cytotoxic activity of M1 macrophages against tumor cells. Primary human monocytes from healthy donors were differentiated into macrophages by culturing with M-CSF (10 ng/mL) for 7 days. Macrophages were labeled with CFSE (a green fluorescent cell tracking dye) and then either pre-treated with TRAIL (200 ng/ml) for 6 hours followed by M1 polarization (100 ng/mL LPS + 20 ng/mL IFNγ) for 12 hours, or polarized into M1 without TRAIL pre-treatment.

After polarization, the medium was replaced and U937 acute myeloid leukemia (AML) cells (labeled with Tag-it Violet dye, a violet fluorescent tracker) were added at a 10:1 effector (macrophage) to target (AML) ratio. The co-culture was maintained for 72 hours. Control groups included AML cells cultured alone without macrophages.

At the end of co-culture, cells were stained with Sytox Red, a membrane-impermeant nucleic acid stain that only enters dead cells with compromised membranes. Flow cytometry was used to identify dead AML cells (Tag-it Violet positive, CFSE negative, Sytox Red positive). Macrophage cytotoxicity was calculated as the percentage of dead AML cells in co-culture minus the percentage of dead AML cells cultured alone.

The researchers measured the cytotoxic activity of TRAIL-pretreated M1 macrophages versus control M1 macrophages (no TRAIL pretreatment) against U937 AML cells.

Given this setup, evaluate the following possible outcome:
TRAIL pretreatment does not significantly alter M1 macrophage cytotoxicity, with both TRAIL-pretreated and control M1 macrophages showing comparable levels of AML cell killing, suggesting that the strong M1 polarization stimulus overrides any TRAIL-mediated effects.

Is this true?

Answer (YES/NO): NO